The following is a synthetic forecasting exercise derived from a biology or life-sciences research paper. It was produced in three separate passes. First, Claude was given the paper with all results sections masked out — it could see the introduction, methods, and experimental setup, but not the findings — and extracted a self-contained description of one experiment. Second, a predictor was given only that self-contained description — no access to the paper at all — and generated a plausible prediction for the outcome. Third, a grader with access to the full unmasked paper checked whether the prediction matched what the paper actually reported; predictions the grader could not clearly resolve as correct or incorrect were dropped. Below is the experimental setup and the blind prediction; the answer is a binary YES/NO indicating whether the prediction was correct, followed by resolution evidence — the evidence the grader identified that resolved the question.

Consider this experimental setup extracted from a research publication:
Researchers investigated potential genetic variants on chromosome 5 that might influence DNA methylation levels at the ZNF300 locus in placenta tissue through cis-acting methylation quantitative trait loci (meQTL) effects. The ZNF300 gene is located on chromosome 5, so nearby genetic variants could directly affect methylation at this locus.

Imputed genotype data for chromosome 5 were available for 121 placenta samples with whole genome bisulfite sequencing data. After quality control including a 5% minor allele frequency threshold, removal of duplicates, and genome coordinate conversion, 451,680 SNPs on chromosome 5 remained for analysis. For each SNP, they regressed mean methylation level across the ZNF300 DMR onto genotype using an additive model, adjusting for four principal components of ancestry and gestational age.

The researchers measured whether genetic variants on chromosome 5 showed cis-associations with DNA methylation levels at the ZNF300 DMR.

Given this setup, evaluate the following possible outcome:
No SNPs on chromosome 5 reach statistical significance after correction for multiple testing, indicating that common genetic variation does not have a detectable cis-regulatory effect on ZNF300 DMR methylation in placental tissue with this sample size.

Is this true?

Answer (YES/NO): NO